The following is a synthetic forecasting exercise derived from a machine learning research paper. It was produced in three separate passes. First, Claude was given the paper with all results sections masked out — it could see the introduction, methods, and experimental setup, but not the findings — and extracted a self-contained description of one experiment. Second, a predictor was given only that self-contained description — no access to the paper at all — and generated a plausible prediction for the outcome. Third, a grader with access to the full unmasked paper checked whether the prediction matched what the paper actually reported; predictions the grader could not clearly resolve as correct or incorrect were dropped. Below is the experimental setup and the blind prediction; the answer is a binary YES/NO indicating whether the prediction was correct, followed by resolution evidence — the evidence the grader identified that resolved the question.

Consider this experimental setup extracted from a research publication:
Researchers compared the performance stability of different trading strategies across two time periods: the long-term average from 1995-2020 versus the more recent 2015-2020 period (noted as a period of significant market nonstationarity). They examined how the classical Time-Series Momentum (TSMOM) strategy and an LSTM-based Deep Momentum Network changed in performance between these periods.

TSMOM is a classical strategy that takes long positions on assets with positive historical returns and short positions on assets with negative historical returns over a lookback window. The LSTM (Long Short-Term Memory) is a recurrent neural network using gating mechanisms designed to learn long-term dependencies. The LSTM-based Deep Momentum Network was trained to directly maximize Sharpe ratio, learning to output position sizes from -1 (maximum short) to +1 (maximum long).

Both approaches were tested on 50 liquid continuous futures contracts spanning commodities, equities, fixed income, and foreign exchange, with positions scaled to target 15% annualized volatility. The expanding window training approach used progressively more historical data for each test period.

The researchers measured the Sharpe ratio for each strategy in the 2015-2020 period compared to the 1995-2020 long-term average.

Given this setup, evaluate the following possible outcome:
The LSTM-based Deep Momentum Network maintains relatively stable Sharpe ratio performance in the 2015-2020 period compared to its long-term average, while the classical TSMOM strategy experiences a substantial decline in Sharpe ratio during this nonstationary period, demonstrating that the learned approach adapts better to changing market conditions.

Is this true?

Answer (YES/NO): NO